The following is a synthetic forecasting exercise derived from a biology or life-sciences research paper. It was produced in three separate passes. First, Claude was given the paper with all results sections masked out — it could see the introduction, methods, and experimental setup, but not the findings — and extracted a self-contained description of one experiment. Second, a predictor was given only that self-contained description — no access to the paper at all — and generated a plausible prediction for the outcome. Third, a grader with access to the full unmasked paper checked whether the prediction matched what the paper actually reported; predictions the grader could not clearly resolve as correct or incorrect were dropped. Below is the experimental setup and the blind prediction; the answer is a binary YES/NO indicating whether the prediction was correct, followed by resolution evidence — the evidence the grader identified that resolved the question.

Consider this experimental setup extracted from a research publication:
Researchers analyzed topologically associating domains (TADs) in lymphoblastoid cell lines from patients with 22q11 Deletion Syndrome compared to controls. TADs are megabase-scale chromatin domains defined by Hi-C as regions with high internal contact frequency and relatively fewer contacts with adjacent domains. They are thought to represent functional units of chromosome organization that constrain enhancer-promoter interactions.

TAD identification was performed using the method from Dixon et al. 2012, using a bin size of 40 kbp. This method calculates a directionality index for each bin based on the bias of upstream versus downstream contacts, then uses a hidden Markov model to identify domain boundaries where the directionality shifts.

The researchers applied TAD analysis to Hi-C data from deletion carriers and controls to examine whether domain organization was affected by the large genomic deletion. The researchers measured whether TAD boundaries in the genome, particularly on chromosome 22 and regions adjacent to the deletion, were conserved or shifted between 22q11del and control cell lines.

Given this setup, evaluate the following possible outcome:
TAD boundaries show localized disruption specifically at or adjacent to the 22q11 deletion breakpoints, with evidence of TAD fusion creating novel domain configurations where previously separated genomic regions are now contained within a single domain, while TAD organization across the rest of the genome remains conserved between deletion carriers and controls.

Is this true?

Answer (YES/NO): NO